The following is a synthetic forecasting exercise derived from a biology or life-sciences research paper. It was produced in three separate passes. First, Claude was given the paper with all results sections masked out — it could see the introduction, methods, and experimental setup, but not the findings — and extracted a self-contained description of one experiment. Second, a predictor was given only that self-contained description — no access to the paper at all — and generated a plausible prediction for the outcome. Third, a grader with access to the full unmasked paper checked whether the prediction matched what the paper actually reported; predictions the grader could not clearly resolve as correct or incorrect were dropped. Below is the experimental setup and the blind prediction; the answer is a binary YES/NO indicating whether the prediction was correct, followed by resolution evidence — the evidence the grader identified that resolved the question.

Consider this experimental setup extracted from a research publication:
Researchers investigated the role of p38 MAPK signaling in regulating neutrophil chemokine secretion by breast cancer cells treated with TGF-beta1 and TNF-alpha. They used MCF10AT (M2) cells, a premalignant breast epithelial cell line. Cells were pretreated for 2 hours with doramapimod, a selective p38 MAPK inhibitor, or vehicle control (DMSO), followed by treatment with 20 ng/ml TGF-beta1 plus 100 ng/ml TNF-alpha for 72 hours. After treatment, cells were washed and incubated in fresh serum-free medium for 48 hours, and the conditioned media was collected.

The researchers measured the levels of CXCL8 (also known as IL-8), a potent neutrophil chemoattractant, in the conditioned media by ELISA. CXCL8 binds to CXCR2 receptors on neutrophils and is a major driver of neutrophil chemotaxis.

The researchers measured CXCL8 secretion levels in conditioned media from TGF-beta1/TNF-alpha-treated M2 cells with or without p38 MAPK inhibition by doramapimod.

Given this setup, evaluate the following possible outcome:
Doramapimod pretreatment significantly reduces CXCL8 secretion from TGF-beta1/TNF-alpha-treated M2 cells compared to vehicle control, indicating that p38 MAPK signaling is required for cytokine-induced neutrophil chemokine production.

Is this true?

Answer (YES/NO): YES